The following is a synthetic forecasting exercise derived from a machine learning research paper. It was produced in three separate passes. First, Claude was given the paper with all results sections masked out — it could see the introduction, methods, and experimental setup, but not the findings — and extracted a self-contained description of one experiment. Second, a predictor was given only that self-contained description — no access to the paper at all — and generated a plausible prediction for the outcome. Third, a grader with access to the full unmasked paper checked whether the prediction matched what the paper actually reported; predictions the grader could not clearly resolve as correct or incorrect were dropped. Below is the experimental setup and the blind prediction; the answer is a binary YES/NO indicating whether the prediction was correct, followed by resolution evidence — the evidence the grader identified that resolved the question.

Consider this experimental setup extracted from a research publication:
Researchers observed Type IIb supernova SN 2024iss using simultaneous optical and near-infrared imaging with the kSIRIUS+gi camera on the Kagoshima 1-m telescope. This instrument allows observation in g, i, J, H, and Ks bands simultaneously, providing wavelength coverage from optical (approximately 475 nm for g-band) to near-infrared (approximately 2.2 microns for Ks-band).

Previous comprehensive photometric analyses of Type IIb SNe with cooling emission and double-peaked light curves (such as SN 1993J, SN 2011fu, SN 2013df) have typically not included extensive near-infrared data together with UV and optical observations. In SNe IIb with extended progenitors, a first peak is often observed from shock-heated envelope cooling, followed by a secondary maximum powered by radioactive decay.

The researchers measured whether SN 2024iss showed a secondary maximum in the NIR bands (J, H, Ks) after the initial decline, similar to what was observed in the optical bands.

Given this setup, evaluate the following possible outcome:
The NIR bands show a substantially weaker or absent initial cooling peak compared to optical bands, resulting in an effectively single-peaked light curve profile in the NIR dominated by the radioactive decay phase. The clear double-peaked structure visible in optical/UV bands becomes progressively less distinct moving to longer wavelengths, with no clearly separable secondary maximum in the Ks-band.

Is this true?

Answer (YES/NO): NO